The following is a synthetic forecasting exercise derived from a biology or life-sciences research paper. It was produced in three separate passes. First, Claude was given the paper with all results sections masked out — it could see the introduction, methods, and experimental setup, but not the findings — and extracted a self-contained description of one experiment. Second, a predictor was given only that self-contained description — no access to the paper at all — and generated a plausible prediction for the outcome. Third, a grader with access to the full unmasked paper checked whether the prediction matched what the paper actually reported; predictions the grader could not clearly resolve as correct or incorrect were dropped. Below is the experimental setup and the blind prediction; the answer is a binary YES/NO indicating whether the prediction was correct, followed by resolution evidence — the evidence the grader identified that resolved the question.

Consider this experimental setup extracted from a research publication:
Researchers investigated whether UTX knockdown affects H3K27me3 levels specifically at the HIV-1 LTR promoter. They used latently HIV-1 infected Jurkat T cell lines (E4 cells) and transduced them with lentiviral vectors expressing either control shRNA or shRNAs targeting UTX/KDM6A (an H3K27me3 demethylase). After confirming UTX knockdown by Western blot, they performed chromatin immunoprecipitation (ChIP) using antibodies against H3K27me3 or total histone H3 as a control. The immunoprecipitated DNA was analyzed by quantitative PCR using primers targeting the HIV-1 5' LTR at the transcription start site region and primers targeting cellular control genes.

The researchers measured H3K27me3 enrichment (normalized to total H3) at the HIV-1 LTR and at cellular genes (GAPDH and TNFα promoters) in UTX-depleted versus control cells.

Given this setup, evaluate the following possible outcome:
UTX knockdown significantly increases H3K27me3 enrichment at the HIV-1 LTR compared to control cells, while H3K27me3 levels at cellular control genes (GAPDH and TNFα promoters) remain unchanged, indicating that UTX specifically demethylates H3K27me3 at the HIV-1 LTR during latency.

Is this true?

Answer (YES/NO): NO